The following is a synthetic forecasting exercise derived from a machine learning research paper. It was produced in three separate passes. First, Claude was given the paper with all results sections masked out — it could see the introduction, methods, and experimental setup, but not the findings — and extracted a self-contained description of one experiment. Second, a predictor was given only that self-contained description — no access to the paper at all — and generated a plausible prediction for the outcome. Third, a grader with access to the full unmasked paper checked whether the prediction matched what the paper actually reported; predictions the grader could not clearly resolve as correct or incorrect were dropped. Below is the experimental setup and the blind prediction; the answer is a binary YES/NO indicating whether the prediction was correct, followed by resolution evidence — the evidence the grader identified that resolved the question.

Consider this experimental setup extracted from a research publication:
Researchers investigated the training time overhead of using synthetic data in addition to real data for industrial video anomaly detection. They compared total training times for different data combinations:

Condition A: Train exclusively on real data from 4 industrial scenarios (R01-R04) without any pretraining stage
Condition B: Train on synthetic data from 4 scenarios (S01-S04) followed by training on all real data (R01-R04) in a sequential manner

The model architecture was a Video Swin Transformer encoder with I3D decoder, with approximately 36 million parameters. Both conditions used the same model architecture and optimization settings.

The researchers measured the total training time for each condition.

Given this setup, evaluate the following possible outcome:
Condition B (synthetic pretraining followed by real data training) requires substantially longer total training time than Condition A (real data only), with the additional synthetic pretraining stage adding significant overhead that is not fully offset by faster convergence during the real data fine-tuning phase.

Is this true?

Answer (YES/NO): YES